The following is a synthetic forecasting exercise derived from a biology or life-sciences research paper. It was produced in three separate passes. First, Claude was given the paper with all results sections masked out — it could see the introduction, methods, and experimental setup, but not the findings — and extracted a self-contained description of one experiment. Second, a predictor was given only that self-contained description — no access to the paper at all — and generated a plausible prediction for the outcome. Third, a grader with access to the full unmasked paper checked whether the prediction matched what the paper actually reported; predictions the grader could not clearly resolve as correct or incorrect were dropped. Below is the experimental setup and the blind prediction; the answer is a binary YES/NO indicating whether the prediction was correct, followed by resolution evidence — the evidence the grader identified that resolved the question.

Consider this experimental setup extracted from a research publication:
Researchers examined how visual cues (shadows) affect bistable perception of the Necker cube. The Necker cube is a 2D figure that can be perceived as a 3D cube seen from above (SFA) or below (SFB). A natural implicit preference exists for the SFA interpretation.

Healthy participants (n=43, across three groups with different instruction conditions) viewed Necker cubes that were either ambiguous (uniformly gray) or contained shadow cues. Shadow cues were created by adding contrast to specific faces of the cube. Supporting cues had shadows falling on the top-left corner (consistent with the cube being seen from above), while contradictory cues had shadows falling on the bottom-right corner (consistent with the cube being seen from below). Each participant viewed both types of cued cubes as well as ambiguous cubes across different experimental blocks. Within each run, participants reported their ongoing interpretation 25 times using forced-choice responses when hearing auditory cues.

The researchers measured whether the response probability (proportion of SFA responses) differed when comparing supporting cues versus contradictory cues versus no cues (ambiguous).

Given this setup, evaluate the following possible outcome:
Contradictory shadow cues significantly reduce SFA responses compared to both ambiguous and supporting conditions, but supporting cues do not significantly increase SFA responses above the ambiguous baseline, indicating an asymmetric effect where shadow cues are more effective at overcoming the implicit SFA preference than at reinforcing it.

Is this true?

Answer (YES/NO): NO